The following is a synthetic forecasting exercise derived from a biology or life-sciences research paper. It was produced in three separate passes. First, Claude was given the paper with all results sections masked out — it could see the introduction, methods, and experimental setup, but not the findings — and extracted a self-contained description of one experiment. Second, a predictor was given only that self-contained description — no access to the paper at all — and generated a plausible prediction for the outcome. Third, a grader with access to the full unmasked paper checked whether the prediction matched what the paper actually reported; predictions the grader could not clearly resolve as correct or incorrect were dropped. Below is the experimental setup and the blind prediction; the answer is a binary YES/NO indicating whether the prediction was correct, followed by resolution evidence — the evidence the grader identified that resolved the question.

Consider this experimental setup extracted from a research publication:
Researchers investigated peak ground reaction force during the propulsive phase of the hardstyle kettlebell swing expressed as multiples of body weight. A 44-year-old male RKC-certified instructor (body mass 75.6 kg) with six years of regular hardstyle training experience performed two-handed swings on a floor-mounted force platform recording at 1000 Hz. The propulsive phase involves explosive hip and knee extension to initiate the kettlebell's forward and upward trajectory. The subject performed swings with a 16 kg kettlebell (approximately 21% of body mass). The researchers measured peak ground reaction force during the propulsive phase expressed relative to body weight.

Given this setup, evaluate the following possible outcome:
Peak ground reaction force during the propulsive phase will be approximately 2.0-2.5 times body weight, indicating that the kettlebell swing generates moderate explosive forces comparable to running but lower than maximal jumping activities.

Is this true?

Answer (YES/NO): YES